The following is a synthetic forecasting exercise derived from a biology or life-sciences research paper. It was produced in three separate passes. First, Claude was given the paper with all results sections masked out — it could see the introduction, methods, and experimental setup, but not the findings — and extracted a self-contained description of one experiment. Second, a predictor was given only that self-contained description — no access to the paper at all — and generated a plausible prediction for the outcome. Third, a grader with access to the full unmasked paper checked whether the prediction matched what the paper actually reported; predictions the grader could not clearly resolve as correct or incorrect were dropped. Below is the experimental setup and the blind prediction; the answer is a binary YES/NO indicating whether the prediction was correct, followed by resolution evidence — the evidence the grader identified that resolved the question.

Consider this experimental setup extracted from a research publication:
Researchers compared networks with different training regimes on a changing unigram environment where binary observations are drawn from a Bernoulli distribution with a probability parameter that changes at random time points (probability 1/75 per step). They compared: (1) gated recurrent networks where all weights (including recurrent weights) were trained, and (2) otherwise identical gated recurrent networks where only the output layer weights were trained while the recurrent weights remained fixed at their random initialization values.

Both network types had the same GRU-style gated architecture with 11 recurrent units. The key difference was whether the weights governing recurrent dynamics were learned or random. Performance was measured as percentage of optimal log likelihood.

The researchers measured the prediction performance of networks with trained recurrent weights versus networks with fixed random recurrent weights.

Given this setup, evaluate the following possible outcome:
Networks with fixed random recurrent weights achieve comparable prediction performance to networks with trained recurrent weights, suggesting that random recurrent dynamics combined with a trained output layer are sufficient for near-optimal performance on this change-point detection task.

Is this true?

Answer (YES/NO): NO